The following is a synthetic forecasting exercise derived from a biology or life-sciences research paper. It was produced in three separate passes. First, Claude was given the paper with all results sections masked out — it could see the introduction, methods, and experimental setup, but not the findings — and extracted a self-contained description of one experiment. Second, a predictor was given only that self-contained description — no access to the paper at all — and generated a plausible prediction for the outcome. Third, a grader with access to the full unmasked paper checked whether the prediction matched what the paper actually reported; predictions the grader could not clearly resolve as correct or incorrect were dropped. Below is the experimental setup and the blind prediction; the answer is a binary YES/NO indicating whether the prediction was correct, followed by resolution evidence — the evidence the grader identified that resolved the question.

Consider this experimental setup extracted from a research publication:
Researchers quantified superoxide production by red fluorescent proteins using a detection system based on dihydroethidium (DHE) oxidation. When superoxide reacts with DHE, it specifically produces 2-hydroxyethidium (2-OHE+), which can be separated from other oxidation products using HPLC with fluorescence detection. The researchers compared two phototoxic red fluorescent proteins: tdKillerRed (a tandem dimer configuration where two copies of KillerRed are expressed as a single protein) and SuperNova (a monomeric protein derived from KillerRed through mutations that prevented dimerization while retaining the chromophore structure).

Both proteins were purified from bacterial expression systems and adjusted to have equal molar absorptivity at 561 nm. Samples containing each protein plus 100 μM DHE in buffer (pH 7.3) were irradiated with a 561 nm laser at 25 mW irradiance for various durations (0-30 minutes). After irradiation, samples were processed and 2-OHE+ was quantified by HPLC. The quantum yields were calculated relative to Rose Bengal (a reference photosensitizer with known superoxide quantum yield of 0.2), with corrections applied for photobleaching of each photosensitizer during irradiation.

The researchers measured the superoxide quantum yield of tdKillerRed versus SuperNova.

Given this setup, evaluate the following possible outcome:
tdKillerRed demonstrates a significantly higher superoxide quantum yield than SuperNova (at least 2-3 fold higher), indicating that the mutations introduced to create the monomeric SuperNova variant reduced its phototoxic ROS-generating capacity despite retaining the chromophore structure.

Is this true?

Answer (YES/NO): NO